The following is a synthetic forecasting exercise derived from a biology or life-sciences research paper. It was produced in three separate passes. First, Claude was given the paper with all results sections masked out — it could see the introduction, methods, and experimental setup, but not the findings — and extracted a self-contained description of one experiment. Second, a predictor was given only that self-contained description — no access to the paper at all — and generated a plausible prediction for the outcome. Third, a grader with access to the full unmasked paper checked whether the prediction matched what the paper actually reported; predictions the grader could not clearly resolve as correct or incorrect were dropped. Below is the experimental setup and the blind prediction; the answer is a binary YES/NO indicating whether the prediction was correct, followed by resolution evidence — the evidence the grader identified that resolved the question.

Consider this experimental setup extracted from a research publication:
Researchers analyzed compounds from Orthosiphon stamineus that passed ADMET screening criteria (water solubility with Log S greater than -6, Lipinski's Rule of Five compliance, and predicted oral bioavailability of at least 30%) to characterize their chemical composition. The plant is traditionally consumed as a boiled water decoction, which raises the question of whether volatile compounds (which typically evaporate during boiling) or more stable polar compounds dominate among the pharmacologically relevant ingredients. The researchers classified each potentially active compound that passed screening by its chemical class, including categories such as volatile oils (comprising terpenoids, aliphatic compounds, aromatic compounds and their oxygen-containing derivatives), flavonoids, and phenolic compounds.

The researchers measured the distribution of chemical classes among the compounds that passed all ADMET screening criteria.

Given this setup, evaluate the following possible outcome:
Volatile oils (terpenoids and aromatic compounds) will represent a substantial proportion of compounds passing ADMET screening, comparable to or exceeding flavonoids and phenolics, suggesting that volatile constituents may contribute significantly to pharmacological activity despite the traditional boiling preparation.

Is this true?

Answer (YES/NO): YES